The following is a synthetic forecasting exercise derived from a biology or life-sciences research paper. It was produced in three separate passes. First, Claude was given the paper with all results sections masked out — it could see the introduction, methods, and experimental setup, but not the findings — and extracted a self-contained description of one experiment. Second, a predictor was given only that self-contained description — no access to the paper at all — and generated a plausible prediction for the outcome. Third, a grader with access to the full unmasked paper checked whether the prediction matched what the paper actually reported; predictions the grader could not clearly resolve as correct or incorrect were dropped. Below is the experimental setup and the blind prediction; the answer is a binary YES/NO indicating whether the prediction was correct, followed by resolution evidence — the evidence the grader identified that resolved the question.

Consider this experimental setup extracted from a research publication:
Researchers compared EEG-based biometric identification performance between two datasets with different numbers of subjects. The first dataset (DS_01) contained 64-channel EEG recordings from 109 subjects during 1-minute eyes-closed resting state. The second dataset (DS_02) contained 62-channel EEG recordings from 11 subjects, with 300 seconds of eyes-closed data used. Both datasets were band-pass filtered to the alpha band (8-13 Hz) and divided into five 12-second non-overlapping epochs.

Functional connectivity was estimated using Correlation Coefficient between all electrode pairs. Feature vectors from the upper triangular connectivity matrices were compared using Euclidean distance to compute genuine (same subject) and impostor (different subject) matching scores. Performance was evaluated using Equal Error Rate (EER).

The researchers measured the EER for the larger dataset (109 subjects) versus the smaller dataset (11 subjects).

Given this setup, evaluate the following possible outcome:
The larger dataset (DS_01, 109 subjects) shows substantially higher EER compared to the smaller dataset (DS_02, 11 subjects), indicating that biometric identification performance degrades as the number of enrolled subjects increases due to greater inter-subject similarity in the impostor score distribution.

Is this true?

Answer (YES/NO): NO